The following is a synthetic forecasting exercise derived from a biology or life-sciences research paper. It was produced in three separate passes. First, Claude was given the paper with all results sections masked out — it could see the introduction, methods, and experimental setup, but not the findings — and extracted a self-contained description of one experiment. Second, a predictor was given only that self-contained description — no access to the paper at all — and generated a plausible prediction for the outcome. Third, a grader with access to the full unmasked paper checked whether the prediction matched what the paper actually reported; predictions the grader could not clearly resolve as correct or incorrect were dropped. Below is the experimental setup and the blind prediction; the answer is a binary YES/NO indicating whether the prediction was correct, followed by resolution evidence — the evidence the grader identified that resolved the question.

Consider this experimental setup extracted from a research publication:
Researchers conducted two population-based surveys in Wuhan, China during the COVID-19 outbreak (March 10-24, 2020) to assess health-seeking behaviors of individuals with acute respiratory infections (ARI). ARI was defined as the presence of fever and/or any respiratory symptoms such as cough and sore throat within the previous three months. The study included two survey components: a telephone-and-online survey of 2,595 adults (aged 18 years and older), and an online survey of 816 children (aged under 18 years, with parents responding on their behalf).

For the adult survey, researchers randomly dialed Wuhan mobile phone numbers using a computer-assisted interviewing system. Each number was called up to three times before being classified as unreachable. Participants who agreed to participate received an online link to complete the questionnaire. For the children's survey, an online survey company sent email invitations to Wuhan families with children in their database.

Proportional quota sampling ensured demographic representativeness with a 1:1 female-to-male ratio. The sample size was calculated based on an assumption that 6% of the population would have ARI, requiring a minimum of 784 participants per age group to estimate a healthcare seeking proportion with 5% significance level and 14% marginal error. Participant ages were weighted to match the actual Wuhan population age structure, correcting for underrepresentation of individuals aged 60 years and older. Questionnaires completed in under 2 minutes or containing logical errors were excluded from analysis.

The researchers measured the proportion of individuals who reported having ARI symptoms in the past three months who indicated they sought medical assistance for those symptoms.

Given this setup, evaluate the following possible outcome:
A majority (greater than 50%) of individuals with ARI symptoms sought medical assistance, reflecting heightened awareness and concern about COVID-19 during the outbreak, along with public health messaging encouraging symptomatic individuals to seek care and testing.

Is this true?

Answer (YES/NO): NO